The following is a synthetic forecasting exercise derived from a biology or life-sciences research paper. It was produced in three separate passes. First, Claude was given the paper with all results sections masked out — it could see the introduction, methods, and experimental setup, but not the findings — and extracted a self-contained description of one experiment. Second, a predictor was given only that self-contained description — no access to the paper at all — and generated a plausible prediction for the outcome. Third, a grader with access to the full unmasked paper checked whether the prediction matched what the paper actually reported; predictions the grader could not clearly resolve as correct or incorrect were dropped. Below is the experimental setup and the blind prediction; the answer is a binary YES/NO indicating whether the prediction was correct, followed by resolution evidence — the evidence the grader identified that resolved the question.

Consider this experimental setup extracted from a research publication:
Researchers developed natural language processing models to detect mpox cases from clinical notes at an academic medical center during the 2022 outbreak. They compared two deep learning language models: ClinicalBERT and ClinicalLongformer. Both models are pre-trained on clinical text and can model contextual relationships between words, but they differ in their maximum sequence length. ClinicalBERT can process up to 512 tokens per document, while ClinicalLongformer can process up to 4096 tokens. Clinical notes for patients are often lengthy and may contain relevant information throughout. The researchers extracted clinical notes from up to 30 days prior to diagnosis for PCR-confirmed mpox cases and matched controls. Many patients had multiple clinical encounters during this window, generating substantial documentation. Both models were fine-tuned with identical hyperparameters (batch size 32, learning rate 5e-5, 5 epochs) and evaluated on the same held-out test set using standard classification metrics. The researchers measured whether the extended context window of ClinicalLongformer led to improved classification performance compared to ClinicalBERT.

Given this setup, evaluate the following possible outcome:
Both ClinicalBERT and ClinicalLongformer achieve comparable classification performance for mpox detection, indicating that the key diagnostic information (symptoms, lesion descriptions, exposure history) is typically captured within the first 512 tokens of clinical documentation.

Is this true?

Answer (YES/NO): YES